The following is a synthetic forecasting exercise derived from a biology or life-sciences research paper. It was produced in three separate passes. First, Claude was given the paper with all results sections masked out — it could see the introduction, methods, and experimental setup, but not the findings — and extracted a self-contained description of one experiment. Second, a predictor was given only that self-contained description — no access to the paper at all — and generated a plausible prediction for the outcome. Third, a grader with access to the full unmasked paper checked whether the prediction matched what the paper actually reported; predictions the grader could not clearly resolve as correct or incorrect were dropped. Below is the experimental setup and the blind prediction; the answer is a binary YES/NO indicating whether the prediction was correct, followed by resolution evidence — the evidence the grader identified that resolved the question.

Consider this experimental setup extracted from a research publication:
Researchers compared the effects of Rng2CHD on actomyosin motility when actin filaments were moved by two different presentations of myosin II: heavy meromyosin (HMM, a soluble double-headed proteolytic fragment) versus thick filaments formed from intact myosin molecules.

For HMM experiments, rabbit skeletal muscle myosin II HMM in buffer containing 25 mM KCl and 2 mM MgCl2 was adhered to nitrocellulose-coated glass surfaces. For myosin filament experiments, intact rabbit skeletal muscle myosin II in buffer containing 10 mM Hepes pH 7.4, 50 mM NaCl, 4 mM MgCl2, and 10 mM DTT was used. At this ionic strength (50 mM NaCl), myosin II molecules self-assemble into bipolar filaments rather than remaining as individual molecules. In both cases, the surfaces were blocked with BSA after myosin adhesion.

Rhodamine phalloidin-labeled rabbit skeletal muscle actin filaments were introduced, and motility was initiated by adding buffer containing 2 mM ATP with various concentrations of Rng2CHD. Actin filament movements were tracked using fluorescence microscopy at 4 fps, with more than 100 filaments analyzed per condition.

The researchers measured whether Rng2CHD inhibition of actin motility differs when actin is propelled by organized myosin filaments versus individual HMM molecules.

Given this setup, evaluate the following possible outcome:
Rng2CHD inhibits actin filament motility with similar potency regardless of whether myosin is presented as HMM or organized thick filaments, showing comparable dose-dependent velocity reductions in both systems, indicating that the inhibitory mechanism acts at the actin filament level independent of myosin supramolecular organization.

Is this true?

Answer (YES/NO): YES